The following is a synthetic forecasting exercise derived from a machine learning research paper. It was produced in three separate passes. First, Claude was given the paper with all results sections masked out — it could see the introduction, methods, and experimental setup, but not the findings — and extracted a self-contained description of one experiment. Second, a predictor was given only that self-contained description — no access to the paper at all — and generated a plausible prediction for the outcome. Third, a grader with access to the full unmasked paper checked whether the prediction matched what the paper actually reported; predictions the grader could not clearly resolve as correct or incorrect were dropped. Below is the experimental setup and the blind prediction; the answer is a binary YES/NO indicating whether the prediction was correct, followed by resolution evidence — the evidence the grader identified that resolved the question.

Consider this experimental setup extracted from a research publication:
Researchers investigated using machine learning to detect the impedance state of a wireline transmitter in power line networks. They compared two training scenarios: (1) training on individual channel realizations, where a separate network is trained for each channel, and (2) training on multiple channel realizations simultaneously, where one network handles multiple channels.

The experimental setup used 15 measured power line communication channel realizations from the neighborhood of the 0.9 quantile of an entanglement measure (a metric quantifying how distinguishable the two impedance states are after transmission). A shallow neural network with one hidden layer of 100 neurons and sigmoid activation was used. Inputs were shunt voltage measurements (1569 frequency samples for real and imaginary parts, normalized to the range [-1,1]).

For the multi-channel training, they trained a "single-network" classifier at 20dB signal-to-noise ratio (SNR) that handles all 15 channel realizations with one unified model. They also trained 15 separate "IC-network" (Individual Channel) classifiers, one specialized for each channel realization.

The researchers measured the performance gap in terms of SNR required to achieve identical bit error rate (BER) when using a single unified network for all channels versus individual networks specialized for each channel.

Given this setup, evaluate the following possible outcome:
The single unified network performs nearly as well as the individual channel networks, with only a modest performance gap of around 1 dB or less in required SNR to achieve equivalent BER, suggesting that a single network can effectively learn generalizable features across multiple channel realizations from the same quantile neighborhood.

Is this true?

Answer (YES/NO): NO